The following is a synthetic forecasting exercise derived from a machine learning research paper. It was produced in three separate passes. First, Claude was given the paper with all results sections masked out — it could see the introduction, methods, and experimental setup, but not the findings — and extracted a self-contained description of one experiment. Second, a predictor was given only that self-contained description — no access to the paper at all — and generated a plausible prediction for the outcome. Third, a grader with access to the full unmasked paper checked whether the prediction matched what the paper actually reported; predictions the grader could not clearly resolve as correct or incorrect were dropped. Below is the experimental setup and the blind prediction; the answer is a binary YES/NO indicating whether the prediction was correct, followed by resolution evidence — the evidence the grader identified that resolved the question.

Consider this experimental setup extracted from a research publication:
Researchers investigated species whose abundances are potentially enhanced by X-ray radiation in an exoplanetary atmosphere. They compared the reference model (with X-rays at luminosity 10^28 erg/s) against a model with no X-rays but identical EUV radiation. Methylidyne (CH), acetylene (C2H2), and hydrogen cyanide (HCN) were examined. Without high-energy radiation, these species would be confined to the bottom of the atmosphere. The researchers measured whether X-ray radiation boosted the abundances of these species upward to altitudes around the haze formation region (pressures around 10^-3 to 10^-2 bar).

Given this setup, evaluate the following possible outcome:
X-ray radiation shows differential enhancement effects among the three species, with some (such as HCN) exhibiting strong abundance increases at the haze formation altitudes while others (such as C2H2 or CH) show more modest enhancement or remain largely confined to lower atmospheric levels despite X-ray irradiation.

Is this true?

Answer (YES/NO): NO